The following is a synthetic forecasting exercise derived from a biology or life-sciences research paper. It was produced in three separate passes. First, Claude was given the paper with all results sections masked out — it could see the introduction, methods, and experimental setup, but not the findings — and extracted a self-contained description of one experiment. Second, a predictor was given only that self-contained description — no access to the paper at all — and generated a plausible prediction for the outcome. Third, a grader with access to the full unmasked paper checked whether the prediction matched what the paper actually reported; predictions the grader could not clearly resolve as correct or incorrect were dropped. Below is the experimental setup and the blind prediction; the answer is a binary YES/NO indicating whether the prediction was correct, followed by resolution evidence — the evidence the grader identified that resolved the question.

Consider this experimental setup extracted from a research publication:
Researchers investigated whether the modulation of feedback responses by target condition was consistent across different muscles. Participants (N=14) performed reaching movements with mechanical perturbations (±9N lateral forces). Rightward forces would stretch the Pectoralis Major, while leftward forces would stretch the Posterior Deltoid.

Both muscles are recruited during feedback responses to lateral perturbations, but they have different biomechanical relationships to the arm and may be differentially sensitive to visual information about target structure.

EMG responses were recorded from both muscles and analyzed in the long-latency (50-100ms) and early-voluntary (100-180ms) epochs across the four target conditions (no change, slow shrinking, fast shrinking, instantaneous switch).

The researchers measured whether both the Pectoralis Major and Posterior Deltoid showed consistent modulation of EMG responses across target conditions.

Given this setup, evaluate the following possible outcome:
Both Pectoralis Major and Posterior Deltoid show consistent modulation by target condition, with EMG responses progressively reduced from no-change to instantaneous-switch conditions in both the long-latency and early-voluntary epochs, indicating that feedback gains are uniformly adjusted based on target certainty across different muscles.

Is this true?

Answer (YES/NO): NO